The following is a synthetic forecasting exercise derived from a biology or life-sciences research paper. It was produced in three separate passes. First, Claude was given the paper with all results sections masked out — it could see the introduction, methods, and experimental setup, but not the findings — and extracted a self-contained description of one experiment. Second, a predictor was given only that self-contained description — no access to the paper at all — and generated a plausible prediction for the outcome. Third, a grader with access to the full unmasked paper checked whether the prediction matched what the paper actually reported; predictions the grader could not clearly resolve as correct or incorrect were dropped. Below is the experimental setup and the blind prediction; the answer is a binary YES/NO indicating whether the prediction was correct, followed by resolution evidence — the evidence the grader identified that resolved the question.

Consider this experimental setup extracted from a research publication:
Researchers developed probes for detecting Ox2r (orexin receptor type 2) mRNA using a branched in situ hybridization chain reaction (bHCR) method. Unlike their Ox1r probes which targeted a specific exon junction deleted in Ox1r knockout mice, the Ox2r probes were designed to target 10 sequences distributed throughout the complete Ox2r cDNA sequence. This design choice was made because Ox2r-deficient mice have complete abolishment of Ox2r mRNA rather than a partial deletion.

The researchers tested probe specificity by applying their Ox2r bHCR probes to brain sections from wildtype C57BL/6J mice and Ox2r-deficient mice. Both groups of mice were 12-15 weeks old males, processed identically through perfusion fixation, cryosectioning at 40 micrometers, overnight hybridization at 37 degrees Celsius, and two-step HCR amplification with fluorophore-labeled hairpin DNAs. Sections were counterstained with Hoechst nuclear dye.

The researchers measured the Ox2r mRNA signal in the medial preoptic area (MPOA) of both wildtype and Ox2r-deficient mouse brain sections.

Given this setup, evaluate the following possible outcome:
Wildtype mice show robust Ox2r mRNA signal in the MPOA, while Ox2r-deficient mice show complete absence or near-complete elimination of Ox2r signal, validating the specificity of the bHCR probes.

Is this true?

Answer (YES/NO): YES